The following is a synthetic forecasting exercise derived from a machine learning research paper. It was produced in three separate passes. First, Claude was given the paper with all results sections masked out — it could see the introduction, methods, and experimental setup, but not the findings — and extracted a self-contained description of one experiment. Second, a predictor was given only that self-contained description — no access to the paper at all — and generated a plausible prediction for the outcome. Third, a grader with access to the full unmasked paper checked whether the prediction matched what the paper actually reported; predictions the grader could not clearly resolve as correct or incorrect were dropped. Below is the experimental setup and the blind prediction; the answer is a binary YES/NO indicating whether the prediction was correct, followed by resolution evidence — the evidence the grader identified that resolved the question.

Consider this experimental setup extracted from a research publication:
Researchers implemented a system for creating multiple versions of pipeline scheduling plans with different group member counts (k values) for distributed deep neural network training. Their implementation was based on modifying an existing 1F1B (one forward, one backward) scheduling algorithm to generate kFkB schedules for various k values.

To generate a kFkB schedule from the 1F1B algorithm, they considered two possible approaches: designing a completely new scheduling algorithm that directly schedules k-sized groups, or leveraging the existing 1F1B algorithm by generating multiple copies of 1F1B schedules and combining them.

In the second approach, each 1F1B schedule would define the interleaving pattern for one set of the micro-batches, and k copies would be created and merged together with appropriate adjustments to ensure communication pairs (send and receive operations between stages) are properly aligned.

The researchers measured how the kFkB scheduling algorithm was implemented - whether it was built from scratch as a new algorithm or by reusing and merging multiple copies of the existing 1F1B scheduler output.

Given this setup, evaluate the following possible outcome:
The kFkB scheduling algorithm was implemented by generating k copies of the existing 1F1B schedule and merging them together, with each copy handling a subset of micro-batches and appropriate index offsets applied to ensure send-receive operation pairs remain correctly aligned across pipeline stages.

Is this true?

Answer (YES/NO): YES